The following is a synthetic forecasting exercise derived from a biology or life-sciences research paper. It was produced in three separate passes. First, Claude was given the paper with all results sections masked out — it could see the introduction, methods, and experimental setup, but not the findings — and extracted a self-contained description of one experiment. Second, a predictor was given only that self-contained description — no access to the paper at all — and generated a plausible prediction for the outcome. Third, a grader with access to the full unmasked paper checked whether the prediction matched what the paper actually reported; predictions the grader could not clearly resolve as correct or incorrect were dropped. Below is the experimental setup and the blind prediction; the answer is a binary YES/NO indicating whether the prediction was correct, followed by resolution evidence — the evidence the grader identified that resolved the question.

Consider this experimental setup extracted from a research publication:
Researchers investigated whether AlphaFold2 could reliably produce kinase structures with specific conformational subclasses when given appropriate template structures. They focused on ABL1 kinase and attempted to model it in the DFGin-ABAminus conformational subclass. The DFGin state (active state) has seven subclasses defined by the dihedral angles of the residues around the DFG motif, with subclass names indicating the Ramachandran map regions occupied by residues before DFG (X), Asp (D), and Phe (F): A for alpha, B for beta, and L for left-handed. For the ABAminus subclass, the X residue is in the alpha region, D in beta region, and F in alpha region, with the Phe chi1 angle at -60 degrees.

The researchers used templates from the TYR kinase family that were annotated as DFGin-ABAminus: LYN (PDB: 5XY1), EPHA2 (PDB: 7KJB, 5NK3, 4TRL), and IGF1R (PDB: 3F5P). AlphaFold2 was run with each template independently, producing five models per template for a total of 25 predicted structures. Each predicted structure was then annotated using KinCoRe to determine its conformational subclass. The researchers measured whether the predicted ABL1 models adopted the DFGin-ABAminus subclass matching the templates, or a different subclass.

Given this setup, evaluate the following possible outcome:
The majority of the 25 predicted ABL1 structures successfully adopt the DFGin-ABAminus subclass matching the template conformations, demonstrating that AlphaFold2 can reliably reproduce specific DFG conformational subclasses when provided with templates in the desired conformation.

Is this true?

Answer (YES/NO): NO